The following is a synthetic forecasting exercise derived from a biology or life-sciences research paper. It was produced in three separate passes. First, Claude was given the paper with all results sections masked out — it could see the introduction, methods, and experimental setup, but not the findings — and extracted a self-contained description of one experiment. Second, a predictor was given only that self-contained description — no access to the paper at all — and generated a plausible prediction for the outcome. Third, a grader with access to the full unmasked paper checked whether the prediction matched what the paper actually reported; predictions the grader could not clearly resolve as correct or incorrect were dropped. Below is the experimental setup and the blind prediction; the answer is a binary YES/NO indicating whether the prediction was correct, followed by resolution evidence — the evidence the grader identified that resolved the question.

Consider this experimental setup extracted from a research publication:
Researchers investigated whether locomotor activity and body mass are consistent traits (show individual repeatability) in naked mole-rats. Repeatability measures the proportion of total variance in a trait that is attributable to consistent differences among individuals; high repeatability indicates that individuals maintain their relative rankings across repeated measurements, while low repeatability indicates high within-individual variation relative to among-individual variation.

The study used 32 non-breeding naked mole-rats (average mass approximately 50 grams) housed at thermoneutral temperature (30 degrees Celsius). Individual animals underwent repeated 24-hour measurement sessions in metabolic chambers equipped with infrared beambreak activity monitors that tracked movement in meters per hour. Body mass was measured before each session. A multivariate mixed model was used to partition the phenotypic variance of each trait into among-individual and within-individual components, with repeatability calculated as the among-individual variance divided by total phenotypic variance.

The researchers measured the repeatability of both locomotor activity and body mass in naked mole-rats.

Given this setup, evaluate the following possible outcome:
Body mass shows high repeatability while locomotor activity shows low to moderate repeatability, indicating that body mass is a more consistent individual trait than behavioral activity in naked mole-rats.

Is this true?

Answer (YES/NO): YES